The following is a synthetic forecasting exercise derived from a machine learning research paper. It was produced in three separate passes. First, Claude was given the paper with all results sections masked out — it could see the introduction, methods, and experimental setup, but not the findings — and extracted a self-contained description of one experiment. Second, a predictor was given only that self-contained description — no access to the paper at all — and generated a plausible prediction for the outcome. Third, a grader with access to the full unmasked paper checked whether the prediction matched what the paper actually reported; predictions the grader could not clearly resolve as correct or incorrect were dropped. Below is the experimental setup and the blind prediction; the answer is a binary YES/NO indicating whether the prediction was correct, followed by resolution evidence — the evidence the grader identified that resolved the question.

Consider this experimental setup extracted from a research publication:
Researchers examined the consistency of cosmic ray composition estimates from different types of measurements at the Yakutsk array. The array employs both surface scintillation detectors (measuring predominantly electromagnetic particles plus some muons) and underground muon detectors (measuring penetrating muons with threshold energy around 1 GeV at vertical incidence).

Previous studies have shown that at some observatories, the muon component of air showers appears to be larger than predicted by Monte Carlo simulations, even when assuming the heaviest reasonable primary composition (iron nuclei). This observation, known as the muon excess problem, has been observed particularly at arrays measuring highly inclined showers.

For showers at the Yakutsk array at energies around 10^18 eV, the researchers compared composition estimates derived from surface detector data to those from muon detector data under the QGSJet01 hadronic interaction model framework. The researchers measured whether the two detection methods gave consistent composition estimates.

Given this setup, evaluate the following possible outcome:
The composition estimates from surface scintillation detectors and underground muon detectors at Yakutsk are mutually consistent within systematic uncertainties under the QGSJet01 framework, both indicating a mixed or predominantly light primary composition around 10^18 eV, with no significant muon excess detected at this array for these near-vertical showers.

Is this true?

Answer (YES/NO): YES